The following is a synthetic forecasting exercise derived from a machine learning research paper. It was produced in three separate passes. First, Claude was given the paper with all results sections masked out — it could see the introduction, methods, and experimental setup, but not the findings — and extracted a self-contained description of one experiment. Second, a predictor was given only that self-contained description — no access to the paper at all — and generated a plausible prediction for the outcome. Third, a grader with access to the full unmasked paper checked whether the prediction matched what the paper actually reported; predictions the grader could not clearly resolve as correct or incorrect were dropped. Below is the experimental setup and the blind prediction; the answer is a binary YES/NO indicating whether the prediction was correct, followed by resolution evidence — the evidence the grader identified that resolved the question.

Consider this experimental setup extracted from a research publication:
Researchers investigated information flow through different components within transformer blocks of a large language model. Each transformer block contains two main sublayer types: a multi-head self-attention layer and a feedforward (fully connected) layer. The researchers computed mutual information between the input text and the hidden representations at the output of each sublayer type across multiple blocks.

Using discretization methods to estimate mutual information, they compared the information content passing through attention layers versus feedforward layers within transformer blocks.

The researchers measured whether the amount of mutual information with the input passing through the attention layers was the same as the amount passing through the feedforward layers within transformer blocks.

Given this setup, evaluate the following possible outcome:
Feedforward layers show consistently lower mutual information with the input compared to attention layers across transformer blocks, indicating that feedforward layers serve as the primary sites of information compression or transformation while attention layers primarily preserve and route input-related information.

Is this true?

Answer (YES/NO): YES